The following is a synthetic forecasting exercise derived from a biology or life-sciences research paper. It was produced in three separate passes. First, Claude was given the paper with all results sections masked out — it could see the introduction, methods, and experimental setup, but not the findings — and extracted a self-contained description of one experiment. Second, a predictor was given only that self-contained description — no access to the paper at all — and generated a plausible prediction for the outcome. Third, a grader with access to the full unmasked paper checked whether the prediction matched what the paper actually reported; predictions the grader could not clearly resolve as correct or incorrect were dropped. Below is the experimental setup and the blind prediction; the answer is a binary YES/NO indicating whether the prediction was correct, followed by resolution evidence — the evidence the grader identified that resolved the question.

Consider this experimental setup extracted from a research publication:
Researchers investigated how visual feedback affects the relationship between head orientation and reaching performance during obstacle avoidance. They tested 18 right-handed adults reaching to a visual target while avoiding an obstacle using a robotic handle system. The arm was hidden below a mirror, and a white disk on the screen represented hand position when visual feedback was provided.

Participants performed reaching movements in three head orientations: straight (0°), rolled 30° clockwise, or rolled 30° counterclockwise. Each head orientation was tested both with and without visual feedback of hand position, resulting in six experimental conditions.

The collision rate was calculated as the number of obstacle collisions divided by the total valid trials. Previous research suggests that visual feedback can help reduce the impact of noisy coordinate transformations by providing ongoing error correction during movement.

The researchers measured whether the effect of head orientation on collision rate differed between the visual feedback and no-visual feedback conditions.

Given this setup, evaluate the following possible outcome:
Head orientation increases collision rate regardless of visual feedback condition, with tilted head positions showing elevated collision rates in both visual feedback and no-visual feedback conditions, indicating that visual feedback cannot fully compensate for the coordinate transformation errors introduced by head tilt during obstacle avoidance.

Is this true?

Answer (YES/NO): NO